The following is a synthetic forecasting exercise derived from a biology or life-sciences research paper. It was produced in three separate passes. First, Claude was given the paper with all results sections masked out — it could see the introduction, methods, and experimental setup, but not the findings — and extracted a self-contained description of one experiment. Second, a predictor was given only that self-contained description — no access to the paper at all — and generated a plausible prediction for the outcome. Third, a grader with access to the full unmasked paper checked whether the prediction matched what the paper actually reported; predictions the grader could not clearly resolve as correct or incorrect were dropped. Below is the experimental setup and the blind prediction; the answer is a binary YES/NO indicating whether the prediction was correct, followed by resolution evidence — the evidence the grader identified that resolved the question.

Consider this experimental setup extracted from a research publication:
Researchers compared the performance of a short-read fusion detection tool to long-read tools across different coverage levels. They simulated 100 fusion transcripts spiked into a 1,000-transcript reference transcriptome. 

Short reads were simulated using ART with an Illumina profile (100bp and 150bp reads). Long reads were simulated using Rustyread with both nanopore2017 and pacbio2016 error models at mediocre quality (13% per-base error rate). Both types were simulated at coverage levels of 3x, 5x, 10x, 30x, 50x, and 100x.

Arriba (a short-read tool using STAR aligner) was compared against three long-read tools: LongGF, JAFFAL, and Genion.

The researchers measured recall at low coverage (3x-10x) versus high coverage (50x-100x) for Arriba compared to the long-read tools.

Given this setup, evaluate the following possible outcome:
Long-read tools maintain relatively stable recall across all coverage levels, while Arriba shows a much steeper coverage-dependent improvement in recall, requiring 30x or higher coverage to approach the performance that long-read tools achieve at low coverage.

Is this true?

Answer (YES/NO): NO